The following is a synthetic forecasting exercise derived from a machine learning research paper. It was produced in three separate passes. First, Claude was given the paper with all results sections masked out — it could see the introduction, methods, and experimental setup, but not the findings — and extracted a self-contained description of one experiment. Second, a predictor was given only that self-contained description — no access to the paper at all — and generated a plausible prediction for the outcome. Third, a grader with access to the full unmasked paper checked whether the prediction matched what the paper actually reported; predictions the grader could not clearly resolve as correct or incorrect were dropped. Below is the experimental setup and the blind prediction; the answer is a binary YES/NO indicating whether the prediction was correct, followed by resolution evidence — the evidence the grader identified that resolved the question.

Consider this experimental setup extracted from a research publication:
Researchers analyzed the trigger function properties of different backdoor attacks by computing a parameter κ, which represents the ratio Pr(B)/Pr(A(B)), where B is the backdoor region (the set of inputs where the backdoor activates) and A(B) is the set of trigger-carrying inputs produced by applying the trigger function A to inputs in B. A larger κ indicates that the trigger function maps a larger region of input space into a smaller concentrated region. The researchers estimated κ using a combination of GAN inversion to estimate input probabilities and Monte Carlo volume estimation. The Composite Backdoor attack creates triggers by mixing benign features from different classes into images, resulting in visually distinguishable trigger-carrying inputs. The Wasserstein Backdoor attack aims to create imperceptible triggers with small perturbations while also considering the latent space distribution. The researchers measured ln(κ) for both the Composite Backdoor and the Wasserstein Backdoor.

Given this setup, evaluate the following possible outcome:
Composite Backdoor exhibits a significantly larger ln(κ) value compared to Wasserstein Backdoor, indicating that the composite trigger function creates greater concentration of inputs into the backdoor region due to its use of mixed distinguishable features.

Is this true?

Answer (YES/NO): YES